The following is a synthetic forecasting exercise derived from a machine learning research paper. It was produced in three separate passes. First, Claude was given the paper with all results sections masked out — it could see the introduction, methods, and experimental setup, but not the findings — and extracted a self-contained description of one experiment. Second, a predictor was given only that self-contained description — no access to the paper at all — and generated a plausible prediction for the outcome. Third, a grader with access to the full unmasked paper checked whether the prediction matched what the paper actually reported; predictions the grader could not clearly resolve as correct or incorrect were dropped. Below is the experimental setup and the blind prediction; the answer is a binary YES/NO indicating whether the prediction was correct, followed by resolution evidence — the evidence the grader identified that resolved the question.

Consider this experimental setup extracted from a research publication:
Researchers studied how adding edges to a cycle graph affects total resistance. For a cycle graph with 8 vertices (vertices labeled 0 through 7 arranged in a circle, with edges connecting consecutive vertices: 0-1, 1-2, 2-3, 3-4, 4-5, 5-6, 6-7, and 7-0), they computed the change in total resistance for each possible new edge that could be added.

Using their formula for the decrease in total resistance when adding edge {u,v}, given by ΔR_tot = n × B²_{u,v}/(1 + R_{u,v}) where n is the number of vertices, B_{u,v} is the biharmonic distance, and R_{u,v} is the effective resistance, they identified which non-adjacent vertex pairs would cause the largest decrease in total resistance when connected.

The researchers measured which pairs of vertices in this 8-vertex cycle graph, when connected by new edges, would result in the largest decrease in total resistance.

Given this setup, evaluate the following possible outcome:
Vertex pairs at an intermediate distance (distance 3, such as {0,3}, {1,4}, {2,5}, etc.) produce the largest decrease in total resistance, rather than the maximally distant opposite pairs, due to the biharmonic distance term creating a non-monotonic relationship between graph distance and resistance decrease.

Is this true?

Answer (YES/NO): NO